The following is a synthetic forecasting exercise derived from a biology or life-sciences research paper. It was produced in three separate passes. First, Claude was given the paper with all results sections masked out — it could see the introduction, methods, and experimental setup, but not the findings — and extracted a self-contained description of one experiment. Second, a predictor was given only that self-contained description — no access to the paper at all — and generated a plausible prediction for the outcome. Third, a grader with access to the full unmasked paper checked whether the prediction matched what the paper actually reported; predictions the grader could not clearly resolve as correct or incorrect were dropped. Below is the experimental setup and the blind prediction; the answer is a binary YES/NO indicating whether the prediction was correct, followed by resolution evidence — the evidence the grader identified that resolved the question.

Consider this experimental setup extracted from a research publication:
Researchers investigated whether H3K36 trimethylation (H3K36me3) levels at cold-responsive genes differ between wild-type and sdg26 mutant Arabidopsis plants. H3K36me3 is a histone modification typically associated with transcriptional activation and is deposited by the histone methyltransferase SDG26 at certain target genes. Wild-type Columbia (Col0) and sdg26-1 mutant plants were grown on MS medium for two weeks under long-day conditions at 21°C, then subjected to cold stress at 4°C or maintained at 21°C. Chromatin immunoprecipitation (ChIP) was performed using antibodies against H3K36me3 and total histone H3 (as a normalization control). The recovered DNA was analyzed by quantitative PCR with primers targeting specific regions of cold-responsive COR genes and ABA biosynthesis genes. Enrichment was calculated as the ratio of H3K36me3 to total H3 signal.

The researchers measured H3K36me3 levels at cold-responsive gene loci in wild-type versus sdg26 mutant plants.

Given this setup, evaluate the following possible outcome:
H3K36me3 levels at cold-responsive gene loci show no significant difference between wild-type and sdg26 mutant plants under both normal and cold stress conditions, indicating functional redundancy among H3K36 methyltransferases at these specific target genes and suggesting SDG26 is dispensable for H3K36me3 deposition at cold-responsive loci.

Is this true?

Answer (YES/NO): NO